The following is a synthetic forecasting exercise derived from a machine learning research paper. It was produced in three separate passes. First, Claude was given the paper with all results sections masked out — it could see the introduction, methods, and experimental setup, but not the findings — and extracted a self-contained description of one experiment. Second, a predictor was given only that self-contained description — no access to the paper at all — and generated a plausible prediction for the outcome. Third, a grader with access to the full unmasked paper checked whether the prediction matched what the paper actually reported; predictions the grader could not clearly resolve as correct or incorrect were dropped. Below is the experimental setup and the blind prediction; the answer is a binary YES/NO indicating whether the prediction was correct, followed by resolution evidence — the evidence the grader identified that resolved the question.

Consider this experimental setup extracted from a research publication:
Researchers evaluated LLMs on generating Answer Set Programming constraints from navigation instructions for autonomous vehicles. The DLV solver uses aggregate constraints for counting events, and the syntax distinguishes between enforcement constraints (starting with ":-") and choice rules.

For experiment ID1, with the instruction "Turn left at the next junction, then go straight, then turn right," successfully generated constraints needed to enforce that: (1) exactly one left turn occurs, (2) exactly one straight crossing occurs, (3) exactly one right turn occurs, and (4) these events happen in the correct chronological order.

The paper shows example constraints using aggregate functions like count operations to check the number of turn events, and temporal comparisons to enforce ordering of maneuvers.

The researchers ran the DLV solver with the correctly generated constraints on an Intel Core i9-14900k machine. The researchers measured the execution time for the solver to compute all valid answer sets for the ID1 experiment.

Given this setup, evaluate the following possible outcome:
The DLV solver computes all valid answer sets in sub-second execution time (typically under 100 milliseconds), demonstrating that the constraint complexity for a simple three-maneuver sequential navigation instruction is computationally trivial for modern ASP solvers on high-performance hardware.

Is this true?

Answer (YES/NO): YES